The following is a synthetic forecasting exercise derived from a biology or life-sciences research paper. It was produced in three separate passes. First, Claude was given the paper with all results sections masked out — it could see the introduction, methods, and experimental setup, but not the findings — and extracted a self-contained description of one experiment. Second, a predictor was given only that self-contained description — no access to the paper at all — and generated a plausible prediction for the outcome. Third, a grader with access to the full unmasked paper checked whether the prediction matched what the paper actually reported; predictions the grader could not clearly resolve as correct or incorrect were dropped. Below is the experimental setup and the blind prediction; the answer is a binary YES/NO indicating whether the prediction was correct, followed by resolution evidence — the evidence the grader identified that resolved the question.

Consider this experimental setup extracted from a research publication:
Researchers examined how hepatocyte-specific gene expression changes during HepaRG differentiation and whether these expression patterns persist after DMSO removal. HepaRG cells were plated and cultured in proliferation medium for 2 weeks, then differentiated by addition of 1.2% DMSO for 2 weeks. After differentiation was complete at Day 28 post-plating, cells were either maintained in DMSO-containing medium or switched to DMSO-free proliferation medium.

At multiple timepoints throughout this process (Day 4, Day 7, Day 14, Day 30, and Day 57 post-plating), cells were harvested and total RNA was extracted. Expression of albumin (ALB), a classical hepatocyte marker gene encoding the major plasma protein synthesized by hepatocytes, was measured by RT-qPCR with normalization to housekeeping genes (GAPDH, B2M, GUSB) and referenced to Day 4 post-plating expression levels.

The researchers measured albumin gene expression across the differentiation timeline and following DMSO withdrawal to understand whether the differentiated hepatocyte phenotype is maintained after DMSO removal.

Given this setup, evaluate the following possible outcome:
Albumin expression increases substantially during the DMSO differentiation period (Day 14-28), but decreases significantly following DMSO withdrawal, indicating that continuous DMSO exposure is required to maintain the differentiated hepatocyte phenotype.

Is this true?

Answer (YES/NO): NO